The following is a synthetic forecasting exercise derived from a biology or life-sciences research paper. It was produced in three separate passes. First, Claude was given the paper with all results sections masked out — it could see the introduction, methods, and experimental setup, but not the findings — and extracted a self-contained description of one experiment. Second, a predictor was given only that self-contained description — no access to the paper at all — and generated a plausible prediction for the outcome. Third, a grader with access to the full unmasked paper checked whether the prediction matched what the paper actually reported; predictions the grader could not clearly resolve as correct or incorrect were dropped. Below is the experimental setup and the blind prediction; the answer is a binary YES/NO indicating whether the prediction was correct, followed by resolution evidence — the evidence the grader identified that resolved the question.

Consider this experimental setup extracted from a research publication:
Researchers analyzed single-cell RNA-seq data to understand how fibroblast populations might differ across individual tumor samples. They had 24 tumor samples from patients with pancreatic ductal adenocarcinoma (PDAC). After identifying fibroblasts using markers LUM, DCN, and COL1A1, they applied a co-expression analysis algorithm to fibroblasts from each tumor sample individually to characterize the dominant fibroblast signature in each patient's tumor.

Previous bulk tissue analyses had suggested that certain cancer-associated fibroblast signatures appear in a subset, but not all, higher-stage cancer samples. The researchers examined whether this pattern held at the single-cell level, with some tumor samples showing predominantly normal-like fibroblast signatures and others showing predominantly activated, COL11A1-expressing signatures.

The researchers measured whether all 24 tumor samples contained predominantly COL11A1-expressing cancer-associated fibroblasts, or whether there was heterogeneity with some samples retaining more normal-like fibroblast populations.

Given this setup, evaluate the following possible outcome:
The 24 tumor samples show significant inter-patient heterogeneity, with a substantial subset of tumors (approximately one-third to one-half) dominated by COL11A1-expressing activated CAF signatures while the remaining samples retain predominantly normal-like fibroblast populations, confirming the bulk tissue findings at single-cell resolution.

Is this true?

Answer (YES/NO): NO